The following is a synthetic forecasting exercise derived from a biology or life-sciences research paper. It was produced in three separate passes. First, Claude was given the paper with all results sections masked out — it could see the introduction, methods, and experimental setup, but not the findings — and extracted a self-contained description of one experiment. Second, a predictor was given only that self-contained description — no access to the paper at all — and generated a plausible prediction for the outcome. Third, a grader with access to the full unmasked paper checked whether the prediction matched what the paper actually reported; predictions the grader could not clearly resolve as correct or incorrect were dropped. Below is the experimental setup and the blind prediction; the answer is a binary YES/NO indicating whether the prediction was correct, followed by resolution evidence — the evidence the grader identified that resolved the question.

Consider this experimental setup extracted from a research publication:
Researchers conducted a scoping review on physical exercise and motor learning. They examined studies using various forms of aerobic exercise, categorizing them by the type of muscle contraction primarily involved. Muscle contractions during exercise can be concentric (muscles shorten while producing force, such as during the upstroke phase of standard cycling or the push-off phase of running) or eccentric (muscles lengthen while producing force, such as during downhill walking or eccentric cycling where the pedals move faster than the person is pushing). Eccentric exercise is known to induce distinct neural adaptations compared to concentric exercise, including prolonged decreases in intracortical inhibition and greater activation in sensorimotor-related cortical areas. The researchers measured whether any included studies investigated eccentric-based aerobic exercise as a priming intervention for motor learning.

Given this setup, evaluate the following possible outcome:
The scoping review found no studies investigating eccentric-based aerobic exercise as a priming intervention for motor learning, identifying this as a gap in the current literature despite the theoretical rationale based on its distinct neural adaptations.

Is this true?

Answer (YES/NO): YES